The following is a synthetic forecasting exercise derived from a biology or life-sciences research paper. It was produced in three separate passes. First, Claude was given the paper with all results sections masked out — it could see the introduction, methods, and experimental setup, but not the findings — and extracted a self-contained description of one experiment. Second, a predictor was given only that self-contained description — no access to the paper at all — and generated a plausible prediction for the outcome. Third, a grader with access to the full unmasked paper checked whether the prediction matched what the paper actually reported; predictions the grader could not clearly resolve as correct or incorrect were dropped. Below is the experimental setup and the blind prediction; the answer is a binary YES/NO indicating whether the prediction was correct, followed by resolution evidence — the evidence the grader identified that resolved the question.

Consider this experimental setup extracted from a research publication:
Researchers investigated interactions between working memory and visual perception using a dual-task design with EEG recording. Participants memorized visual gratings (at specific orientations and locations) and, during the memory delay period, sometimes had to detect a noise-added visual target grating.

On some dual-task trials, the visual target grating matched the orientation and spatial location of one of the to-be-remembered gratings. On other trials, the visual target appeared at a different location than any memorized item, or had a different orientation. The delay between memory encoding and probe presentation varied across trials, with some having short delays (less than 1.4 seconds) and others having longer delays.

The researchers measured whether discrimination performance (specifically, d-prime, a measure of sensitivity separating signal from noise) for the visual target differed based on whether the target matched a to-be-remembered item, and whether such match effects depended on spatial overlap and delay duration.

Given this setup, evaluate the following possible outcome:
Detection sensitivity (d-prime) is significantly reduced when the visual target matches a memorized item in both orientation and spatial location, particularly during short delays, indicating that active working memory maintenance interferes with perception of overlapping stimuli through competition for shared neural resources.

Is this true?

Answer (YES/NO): YES